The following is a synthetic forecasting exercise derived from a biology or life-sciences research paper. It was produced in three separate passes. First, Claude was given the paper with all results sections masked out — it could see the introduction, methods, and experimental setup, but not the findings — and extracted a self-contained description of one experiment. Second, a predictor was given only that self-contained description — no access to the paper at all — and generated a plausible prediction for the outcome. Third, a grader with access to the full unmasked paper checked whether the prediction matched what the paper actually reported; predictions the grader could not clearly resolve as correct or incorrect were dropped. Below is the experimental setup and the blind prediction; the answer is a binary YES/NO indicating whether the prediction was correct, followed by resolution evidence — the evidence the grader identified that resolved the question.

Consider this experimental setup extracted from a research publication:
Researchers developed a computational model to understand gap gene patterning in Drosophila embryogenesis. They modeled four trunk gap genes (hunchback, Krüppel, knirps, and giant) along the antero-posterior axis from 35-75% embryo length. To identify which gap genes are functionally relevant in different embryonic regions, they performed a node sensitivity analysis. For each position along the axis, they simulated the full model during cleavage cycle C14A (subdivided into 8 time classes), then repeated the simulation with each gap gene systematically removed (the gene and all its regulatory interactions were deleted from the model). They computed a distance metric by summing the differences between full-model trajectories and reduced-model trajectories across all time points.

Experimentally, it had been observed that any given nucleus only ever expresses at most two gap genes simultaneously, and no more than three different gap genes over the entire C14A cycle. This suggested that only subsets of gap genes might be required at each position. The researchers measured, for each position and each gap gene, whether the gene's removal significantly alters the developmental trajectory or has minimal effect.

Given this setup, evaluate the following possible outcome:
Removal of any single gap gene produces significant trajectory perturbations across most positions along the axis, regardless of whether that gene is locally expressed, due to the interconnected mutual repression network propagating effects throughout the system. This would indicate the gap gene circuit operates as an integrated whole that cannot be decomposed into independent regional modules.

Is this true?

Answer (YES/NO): NO